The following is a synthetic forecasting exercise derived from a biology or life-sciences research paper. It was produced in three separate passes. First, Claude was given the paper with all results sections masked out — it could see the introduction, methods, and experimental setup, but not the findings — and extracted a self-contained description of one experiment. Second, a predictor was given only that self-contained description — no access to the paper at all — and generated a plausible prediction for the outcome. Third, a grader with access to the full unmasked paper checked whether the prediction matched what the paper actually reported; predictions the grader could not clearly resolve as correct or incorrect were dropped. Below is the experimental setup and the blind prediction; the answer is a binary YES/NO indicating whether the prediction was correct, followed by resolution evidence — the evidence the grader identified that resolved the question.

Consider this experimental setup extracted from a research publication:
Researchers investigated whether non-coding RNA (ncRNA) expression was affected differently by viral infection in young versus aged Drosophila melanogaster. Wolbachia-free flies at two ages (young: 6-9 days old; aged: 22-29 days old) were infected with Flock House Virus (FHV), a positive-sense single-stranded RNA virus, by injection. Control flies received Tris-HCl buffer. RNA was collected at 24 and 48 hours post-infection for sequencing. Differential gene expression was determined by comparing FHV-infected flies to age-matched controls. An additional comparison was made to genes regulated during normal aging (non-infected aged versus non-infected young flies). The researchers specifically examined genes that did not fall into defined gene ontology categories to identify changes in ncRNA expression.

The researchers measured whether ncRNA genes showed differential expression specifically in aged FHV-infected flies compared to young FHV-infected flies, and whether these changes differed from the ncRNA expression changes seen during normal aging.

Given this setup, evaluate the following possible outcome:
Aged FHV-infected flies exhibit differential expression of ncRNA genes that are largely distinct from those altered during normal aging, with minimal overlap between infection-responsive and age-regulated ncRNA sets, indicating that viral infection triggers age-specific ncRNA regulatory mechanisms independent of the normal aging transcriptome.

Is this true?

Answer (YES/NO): YES